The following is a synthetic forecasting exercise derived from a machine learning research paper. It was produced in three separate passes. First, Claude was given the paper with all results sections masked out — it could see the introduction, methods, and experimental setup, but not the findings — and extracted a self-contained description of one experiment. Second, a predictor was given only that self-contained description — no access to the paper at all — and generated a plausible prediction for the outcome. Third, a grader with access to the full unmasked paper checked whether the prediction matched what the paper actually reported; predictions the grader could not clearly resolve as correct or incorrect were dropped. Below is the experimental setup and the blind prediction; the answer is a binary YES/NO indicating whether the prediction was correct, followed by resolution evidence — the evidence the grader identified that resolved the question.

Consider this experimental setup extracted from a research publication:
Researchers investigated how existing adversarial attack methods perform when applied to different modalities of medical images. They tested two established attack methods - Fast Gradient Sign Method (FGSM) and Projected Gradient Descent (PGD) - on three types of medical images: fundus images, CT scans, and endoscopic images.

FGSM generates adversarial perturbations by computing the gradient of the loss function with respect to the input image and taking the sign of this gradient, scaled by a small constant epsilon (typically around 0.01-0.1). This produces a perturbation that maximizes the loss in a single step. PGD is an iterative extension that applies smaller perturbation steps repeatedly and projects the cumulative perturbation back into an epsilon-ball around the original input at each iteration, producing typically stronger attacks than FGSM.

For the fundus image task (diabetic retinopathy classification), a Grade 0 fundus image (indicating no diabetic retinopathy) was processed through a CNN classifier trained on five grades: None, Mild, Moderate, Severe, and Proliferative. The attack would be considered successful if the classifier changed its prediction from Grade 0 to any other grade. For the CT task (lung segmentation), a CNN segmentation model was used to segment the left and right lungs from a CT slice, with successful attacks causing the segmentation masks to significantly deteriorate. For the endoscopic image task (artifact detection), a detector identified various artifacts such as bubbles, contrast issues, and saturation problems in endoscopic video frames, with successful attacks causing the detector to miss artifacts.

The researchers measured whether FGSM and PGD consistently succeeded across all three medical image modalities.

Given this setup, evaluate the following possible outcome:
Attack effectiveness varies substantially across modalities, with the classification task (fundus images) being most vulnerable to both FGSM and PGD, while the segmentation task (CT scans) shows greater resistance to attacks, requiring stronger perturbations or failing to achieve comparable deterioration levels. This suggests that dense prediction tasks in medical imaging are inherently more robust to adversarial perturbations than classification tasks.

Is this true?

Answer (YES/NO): NO